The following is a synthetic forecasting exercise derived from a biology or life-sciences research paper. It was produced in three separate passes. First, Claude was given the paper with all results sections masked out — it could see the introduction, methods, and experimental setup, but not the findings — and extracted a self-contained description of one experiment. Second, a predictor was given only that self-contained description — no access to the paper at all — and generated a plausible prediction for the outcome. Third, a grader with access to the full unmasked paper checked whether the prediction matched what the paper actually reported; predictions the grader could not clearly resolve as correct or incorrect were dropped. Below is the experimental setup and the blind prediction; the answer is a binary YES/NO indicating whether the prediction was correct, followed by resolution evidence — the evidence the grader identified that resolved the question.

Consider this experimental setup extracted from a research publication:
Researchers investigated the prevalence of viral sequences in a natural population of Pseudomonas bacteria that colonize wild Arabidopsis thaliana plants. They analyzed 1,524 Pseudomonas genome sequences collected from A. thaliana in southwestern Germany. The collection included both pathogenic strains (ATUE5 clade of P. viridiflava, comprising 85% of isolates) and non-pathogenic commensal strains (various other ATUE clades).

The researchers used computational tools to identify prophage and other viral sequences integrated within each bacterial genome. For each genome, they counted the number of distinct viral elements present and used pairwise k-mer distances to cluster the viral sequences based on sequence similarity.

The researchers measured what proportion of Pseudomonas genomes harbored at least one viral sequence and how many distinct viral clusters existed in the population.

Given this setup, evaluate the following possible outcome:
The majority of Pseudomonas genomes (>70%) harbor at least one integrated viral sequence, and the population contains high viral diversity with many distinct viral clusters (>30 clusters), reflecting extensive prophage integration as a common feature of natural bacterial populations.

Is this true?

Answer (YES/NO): NO